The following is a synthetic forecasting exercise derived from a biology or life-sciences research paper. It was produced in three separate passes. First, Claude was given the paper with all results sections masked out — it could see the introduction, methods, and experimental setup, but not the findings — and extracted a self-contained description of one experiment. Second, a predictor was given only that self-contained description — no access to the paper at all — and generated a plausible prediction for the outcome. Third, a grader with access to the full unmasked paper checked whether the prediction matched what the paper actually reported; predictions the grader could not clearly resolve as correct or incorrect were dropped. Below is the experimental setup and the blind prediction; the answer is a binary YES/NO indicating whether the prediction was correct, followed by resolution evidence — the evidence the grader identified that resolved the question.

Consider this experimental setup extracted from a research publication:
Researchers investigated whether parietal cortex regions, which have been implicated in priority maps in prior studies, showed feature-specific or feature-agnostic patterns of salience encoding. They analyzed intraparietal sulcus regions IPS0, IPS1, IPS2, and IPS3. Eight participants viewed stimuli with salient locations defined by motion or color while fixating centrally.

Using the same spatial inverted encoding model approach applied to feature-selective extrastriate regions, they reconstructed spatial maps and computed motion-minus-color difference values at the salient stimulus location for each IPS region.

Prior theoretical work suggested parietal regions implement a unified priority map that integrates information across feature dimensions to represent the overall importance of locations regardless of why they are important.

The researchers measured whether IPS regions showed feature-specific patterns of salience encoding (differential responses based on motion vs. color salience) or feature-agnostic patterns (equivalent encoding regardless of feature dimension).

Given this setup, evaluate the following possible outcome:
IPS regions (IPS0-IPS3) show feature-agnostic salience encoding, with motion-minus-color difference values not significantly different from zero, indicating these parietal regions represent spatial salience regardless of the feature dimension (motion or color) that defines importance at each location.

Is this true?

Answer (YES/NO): YES